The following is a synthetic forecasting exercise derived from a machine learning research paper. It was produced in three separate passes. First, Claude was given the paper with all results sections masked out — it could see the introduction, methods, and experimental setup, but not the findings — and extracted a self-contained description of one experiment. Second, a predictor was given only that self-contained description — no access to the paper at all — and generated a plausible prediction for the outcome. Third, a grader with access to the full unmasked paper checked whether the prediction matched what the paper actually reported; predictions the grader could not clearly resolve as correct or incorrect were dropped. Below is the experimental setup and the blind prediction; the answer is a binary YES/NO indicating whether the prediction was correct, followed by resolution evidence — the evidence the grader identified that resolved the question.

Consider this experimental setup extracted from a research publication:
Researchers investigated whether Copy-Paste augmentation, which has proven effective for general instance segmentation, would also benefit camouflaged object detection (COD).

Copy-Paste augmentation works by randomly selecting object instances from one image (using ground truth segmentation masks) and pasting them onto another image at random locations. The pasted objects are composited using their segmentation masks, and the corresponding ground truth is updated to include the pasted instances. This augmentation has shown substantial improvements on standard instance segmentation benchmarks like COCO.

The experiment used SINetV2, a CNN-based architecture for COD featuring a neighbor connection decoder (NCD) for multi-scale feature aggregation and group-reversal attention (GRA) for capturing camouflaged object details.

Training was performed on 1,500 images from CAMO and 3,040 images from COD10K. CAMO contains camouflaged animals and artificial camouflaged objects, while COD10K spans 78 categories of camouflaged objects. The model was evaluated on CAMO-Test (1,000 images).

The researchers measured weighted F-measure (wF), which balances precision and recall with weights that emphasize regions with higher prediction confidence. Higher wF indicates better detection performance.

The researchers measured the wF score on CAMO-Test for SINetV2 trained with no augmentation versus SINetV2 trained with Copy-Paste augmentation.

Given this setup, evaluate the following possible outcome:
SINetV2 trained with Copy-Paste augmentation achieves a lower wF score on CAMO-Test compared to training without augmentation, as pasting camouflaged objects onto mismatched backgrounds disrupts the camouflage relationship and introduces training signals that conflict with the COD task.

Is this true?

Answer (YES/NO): YES